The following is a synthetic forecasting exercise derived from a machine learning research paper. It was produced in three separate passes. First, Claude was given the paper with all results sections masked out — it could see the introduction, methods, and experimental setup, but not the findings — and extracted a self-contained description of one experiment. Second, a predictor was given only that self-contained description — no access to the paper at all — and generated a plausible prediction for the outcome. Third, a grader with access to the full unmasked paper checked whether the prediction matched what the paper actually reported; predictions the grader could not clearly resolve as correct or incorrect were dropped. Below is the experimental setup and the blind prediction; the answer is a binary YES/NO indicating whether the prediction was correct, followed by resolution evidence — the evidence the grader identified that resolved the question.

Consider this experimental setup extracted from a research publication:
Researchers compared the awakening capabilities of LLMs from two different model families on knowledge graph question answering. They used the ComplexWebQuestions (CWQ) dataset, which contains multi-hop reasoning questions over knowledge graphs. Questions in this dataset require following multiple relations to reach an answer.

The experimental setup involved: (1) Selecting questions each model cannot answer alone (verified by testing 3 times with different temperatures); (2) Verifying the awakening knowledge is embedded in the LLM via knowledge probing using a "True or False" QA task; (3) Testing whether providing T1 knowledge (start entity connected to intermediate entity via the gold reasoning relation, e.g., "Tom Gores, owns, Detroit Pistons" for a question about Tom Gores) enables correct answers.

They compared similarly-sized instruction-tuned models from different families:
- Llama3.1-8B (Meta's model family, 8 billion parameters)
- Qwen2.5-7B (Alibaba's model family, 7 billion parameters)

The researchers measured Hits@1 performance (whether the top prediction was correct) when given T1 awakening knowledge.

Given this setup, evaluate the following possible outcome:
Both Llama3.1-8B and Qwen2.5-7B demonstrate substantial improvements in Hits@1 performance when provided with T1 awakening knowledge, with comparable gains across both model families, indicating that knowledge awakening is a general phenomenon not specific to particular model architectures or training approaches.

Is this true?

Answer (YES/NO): NO